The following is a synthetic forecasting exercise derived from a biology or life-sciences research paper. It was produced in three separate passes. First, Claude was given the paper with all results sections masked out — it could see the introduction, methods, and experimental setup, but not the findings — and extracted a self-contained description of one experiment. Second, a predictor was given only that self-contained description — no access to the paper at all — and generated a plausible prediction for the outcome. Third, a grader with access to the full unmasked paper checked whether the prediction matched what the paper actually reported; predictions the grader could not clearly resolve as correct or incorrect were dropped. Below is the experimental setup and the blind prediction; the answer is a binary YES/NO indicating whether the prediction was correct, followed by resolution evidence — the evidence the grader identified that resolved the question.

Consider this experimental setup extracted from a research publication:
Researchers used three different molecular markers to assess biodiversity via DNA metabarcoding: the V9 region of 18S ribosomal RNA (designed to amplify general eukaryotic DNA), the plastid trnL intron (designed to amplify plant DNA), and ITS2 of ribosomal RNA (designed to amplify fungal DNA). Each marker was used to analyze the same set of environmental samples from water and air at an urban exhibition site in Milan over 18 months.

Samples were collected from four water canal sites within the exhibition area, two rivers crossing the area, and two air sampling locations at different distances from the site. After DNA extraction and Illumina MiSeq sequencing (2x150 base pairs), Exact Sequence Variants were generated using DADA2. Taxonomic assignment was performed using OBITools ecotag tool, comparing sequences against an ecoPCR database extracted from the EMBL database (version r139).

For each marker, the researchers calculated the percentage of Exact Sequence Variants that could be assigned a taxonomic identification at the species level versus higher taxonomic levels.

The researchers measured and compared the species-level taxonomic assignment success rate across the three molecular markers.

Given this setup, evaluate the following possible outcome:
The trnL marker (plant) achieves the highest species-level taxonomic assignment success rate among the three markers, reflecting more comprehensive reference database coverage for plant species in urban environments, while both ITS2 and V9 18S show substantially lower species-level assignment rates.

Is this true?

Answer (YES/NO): NO